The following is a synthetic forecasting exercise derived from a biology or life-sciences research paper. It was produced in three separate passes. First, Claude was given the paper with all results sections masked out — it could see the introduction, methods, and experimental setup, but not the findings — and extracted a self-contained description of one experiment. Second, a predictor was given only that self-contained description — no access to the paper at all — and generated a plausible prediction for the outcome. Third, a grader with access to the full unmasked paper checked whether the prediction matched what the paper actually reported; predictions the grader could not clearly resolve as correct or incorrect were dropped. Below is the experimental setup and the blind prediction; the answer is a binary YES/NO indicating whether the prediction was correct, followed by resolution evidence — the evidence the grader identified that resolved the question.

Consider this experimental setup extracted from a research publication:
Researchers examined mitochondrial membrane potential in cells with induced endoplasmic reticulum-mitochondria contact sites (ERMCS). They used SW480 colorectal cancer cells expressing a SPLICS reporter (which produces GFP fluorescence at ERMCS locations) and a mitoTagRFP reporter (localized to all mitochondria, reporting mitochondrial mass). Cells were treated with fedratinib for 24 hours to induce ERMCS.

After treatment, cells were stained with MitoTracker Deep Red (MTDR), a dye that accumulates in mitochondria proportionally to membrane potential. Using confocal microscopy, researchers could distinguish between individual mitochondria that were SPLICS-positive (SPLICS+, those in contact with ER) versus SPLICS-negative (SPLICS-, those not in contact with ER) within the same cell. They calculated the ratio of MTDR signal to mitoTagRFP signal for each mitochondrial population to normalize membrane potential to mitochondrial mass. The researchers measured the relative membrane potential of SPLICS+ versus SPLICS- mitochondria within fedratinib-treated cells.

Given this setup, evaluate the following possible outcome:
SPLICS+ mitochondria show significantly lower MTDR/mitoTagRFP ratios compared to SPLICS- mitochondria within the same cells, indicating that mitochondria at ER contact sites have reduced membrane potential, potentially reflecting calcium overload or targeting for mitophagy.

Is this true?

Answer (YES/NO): YES